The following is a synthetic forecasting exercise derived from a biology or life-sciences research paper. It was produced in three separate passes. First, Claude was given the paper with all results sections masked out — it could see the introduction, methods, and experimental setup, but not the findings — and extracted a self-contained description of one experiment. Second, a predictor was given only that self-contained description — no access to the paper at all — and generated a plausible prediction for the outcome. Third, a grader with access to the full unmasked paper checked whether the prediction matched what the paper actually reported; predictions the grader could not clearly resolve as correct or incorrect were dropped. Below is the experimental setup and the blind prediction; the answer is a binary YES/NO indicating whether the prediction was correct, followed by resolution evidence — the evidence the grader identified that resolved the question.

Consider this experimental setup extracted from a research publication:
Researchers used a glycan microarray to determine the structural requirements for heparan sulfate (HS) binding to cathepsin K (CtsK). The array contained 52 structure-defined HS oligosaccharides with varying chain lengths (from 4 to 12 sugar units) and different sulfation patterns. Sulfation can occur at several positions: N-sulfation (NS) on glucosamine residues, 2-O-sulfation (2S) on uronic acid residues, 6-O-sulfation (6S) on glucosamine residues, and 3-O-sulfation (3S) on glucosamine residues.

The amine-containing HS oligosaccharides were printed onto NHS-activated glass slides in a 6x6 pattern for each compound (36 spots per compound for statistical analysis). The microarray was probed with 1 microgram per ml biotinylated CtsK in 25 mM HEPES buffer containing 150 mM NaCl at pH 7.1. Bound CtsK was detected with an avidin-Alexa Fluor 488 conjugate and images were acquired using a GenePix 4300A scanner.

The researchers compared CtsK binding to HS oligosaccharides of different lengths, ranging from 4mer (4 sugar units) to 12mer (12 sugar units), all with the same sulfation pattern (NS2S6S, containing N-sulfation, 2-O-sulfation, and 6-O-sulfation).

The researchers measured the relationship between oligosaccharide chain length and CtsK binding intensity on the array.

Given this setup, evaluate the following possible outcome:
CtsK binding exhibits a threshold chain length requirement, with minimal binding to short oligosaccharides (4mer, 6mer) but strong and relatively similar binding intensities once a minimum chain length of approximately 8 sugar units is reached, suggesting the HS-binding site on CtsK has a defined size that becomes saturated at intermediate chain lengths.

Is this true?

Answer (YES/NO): NO